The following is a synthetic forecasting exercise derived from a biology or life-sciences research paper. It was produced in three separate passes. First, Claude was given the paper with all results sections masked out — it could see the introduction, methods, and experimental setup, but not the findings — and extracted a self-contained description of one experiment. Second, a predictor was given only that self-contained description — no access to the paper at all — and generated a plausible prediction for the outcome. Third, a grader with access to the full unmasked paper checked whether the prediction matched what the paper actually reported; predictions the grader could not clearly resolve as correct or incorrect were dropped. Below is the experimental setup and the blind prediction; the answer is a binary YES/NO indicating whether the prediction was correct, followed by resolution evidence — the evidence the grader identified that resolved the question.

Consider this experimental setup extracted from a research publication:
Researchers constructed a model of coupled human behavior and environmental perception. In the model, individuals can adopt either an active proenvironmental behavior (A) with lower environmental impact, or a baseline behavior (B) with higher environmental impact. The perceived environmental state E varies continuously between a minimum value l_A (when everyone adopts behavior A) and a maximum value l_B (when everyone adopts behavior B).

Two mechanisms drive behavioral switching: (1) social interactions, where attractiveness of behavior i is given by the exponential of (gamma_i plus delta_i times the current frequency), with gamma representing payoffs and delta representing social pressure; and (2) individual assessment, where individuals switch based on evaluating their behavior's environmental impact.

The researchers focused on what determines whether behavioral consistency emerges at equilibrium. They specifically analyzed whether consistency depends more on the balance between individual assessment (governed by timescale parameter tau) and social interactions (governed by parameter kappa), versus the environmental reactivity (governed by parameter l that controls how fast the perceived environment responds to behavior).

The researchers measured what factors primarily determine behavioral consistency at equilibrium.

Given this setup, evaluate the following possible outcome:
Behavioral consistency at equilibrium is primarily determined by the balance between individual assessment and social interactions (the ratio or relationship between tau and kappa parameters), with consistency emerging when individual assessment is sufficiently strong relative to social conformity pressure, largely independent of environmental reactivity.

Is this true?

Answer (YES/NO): NO